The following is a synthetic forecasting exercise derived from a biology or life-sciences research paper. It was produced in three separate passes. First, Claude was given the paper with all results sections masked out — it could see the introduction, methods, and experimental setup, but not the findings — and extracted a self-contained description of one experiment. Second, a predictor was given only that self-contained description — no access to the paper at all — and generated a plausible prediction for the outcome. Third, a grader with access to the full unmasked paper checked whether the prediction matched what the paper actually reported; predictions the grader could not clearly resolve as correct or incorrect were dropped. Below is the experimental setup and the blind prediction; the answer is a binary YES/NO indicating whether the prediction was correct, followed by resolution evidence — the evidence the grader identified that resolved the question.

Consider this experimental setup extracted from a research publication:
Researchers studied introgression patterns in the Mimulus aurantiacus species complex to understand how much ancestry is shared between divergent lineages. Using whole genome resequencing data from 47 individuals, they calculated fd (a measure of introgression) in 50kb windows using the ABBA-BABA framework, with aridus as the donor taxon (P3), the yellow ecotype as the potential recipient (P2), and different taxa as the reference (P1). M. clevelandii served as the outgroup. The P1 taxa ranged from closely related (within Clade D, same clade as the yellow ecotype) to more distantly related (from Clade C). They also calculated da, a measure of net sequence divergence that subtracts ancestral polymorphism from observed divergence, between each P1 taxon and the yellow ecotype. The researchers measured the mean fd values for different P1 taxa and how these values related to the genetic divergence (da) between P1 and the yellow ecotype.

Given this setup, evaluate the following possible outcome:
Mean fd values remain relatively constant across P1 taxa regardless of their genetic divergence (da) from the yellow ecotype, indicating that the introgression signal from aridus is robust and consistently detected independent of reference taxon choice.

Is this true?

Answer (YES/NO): NO